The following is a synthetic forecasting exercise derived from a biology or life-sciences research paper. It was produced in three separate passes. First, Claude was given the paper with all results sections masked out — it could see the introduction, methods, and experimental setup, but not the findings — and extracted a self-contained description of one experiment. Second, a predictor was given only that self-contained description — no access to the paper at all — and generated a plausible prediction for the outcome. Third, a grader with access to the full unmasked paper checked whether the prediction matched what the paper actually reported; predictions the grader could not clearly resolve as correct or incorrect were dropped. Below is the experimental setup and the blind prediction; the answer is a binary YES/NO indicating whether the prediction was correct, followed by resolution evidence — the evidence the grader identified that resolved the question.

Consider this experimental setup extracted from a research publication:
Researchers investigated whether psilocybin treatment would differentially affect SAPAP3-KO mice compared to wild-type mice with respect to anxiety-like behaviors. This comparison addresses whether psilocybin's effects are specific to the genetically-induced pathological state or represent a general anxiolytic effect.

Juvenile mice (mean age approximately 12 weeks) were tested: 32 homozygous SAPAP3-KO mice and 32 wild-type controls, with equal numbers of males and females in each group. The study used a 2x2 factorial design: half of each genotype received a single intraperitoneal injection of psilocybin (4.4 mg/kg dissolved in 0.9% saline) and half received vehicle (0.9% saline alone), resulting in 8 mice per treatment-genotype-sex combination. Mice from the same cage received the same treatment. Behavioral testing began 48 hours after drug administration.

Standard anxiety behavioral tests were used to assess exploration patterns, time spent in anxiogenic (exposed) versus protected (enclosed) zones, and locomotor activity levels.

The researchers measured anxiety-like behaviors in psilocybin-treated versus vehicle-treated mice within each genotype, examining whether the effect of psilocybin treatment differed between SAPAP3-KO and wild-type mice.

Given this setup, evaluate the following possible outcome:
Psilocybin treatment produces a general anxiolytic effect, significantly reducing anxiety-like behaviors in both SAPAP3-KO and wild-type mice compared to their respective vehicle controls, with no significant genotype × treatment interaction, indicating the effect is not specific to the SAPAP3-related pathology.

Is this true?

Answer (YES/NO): NO